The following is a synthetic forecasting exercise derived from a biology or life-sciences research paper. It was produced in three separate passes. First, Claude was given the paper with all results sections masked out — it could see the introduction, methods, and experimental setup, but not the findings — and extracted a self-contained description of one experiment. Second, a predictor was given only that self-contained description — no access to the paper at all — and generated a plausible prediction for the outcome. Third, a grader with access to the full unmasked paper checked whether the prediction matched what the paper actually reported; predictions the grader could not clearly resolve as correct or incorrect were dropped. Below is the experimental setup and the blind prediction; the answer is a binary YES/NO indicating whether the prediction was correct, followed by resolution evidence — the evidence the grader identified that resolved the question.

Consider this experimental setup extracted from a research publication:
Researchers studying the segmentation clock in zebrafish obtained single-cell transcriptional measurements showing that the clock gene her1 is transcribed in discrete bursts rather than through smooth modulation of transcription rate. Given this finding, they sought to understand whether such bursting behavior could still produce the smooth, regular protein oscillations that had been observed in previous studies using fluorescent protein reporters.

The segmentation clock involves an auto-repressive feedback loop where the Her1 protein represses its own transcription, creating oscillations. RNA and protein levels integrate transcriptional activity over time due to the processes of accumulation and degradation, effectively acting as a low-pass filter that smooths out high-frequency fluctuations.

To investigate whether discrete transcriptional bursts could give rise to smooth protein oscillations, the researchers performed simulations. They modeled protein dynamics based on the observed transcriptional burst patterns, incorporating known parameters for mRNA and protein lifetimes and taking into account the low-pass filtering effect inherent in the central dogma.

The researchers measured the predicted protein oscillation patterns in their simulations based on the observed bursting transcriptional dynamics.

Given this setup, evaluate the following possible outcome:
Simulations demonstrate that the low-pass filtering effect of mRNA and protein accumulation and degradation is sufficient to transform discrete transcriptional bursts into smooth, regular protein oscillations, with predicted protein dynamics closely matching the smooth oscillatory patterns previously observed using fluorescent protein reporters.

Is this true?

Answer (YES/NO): YES